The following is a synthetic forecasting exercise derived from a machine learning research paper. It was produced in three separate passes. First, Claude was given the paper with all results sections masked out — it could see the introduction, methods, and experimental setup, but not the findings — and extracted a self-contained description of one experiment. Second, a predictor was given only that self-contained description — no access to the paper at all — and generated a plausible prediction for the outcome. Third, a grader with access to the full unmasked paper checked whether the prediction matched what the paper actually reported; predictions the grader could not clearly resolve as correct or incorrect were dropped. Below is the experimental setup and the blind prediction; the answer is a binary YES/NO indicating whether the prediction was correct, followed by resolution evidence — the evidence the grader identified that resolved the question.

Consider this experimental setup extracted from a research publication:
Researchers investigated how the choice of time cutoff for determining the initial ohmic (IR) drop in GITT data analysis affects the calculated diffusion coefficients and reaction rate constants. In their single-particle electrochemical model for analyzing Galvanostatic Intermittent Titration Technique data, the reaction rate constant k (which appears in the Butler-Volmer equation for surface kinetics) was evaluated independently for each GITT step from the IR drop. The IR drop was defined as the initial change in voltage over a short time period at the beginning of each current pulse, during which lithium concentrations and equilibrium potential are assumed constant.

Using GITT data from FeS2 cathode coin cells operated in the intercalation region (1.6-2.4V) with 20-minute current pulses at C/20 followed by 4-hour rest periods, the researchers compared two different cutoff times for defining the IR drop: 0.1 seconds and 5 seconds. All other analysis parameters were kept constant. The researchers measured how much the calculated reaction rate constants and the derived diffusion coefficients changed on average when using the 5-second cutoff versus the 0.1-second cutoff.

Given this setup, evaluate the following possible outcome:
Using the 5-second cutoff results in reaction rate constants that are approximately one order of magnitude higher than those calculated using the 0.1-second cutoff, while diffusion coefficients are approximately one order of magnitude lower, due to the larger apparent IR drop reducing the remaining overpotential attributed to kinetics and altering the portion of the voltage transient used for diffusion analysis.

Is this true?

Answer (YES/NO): NO